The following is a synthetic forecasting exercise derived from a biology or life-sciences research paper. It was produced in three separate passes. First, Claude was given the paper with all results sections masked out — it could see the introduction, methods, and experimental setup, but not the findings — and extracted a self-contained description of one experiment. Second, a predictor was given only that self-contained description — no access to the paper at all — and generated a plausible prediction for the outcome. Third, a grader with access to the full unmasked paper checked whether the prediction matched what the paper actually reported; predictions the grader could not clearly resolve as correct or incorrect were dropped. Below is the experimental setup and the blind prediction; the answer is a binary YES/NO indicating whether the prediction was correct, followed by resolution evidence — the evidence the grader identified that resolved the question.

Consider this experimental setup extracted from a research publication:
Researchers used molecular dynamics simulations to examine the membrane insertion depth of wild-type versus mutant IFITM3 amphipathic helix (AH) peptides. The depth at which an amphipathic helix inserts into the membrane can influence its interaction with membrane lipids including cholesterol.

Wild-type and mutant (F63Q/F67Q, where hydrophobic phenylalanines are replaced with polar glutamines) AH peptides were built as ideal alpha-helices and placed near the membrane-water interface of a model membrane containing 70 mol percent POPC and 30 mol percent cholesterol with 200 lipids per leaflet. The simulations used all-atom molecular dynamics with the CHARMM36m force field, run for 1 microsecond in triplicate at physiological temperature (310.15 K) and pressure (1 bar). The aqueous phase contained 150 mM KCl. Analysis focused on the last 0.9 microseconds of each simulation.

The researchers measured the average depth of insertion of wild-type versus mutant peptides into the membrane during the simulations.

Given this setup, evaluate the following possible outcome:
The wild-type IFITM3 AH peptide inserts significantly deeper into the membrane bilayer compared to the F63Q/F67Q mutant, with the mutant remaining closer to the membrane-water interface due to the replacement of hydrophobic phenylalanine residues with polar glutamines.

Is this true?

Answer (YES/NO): YES